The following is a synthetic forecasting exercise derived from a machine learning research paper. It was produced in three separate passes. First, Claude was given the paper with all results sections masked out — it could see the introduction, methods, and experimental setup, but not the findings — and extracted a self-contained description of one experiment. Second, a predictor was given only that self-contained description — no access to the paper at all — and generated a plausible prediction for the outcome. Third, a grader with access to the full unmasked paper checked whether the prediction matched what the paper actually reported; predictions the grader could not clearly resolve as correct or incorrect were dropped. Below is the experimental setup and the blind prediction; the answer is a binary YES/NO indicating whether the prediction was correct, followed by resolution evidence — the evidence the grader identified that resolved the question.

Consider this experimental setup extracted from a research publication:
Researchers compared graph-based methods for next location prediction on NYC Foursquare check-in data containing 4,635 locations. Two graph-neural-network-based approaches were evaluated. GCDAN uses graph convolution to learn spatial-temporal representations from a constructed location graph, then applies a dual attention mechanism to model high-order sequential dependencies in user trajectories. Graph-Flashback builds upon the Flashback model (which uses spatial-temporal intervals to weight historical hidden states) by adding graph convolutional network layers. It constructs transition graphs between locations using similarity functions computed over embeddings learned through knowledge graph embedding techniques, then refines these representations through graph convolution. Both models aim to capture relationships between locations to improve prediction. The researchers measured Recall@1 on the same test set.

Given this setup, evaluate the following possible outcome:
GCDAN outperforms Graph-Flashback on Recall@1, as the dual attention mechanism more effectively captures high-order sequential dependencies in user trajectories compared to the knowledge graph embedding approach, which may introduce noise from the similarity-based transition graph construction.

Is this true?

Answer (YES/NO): NO